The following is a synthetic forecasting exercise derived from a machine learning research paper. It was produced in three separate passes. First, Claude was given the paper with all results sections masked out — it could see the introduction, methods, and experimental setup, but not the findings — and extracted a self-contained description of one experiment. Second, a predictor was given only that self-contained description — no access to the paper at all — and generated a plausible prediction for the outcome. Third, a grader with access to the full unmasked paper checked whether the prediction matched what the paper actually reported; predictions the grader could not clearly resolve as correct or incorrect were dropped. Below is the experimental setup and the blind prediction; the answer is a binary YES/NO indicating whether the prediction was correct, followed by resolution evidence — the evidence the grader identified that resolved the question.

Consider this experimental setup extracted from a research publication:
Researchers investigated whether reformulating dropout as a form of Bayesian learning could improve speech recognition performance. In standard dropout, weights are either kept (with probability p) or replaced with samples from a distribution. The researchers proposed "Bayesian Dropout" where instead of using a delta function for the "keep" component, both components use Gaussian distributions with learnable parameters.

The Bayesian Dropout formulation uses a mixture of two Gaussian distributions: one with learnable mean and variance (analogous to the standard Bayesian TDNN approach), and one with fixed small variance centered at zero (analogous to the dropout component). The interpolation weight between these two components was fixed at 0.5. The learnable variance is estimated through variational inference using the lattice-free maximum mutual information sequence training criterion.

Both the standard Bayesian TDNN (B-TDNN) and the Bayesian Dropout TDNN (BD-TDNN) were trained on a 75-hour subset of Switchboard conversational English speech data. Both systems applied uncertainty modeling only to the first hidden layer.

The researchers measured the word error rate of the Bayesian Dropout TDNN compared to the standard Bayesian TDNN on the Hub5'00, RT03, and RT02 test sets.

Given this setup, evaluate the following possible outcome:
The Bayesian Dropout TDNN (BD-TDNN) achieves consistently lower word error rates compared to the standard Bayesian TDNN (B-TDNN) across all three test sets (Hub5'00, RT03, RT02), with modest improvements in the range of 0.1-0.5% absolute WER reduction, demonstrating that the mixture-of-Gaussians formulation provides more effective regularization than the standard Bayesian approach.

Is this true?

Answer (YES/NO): NO